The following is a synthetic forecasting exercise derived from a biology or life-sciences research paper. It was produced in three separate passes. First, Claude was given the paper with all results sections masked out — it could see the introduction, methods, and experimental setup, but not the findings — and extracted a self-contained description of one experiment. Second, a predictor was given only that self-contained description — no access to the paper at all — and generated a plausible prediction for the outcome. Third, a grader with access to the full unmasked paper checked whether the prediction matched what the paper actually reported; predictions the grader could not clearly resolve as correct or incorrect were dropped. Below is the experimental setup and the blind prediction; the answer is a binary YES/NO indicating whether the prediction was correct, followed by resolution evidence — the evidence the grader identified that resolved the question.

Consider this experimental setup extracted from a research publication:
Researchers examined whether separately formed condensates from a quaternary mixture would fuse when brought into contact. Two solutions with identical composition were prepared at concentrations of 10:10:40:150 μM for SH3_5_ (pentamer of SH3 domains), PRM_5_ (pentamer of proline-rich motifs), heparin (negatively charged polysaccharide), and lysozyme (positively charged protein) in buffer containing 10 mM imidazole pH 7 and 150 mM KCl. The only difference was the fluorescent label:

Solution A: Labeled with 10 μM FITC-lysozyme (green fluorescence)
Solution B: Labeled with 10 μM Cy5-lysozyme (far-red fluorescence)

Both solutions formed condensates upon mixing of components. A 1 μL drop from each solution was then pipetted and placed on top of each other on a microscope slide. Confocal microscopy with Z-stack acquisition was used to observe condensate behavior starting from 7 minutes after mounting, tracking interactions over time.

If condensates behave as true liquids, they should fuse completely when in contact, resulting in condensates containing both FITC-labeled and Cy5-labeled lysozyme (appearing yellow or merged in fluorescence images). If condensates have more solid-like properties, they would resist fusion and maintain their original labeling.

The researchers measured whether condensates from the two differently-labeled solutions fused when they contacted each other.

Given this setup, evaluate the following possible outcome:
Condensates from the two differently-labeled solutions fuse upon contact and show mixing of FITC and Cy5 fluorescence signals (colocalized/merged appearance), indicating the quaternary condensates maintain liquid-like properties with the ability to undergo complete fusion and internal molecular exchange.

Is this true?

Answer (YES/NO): NO